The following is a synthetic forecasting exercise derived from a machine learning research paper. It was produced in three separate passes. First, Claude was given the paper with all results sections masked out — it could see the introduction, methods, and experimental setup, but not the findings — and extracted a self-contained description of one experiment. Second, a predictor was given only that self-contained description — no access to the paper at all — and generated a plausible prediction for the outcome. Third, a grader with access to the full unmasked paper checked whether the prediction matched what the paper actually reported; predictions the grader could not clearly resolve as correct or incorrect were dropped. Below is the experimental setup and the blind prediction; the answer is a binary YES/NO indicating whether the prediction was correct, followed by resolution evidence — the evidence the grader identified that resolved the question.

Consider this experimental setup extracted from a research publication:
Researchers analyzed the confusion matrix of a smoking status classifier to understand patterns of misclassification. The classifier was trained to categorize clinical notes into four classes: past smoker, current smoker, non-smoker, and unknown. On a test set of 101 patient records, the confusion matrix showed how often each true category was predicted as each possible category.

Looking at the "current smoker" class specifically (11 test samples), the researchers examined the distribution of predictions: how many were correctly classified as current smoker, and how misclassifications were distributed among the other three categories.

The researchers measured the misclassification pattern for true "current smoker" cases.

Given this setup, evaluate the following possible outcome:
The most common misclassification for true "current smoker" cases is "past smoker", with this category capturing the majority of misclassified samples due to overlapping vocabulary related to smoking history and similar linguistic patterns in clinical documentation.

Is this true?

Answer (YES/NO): YES